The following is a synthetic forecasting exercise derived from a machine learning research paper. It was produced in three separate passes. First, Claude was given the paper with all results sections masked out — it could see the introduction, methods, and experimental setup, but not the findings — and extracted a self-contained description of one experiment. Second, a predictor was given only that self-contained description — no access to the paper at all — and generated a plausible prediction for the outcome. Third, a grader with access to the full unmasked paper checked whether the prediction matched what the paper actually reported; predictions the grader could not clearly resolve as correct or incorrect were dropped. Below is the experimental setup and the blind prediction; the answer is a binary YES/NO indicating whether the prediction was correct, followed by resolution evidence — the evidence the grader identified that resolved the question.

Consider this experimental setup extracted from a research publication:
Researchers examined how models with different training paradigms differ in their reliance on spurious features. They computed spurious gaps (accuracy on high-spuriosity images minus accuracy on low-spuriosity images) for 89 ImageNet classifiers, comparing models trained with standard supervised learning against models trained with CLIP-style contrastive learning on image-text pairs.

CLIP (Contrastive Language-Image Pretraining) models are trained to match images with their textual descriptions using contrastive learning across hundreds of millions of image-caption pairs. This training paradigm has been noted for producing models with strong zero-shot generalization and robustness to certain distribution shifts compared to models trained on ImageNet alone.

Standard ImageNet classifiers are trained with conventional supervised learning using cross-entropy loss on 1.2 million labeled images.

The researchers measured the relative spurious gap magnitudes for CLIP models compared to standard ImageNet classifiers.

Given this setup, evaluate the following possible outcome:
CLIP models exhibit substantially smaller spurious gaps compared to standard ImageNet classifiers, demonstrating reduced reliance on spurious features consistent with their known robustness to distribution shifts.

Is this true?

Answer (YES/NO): YES